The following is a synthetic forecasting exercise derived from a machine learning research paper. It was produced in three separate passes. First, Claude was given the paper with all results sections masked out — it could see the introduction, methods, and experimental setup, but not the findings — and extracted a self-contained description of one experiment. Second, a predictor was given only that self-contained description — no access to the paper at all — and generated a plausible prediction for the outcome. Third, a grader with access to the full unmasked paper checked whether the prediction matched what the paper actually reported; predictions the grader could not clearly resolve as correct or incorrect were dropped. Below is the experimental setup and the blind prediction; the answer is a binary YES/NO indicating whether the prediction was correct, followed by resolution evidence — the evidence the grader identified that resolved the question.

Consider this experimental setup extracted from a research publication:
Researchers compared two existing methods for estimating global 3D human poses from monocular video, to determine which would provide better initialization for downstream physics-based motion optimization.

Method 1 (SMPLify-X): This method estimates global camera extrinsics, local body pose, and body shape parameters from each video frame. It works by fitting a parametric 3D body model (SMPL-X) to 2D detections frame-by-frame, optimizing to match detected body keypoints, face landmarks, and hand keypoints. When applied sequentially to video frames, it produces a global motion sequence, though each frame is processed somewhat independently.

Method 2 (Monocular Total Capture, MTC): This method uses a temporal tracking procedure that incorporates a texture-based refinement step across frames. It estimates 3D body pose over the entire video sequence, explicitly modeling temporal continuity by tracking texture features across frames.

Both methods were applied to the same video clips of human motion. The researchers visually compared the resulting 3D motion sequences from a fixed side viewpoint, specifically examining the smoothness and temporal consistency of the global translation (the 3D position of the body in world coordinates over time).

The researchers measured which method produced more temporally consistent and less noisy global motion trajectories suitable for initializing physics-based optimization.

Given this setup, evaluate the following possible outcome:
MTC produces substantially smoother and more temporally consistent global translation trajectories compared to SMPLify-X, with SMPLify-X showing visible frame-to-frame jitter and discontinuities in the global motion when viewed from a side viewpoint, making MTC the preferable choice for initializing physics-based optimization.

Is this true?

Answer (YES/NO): YES